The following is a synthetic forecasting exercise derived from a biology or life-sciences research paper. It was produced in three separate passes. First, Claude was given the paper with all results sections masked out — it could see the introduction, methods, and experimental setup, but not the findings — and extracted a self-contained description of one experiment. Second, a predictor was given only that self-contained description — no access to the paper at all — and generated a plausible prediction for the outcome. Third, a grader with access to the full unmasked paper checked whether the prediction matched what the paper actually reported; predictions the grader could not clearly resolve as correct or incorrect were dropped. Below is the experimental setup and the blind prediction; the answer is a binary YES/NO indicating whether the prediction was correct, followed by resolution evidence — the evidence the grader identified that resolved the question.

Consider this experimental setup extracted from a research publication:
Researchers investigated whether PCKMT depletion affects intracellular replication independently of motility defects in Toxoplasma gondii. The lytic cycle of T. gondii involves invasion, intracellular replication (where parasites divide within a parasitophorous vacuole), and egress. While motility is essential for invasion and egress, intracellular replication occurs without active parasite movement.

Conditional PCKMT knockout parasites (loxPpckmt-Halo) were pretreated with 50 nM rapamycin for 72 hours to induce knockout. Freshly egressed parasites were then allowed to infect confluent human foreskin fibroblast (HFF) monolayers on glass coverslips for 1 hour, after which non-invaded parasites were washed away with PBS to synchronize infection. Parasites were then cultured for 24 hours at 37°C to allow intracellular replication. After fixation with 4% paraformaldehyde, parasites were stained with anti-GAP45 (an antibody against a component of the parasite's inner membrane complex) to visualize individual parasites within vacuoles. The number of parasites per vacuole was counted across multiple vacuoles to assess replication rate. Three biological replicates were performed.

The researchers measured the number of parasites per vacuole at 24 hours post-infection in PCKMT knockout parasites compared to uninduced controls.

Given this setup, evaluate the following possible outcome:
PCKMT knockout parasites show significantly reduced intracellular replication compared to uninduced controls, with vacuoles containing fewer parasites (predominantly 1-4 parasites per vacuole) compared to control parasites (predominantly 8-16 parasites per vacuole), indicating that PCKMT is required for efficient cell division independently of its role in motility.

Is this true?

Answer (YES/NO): NO